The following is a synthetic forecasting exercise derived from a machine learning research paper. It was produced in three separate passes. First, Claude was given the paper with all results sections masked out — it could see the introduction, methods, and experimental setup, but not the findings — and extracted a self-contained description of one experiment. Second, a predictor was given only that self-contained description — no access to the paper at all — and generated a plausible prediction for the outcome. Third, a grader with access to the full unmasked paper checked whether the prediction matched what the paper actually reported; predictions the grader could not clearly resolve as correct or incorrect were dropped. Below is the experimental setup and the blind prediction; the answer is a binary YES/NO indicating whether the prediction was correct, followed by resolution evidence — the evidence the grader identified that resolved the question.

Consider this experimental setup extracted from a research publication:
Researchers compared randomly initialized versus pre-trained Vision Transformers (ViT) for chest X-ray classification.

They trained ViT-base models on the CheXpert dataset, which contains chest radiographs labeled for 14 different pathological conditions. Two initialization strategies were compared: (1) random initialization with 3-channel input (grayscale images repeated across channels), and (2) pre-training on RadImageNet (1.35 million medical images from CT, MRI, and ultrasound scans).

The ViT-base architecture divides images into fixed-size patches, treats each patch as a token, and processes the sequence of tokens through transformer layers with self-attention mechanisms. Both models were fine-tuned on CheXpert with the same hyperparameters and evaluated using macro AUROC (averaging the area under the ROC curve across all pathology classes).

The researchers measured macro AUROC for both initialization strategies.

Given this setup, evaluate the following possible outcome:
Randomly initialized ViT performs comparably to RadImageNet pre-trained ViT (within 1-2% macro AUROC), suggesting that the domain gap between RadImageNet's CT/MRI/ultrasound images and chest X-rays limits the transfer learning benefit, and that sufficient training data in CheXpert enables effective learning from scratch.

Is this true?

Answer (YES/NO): YES